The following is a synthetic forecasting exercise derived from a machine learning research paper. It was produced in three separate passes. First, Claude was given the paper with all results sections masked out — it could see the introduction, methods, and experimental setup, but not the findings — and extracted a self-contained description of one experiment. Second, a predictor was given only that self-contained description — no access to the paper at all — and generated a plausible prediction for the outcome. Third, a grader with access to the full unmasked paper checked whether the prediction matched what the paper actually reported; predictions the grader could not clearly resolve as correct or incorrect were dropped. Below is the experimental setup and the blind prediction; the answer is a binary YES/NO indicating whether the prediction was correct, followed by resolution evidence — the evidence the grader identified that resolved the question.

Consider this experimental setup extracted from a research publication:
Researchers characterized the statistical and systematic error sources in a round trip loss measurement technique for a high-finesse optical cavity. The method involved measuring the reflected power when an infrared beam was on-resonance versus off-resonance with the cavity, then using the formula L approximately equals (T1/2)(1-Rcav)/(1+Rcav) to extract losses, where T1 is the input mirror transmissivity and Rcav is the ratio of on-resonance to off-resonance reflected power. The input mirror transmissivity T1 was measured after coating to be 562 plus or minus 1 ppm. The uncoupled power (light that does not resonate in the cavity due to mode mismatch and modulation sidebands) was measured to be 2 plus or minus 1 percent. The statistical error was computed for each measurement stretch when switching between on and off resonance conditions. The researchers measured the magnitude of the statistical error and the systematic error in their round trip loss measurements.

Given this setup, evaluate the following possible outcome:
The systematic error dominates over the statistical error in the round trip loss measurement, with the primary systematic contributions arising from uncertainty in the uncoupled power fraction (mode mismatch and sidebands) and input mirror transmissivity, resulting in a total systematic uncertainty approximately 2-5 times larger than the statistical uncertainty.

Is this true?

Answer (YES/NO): NO